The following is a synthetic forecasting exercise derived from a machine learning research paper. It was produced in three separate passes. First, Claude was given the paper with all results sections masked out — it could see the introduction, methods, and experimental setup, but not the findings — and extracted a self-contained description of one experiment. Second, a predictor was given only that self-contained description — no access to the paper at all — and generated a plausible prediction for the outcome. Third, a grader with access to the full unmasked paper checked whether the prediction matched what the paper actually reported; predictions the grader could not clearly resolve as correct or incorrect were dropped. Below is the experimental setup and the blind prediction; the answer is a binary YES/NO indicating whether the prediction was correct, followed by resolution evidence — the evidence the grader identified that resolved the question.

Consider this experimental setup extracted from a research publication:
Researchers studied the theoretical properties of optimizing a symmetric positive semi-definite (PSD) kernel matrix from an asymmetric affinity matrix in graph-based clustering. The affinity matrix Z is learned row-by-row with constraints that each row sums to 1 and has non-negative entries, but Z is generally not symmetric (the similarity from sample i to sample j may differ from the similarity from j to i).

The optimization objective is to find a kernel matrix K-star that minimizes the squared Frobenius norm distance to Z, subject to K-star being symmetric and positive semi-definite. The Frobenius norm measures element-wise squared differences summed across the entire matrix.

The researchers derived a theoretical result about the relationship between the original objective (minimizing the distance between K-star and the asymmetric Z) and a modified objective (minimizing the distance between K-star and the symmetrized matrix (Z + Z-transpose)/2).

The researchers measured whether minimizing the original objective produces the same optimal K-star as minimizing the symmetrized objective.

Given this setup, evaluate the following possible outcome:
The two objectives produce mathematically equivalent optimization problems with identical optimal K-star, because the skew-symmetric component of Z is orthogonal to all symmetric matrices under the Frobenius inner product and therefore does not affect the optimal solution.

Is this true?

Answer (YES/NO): YES